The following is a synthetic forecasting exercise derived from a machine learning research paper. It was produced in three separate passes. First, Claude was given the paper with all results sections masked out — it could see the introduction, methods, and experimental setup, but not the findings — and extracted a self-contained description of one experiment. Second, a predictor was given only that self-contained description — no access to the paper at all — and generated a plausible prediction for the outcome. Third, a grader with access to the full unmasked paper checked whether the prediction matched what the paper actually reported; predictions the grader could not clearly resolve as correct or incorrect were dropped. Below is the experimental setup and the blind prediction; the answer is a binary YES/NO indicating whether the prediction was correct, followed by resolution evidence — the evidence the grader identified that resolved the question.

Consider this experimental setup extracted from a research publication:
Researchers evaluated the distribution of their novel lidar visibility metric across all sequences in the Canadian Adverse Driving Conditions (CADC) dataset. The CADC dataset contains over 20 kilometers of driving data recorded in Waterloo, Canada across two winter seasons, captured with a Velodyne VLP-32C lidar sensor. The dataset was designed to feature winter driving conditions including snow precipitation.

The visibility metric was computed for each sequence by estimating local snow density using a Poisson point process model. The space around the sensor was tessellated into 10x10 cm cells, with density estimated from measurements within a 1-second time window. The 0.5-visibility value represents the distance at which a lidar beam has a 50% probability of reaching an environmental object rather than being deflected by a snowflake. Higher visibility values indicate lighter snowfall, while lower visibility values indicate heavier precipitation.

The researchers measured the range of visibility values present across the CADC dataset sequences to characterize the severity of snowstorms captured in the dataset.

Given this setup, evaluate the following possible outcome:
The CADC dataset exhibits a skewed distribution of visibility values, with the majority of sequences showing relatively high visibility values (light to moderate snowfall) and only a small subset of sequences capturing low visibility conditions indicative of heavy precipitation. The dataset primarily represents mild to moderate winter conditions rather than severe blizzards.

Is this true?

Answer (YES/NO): NO